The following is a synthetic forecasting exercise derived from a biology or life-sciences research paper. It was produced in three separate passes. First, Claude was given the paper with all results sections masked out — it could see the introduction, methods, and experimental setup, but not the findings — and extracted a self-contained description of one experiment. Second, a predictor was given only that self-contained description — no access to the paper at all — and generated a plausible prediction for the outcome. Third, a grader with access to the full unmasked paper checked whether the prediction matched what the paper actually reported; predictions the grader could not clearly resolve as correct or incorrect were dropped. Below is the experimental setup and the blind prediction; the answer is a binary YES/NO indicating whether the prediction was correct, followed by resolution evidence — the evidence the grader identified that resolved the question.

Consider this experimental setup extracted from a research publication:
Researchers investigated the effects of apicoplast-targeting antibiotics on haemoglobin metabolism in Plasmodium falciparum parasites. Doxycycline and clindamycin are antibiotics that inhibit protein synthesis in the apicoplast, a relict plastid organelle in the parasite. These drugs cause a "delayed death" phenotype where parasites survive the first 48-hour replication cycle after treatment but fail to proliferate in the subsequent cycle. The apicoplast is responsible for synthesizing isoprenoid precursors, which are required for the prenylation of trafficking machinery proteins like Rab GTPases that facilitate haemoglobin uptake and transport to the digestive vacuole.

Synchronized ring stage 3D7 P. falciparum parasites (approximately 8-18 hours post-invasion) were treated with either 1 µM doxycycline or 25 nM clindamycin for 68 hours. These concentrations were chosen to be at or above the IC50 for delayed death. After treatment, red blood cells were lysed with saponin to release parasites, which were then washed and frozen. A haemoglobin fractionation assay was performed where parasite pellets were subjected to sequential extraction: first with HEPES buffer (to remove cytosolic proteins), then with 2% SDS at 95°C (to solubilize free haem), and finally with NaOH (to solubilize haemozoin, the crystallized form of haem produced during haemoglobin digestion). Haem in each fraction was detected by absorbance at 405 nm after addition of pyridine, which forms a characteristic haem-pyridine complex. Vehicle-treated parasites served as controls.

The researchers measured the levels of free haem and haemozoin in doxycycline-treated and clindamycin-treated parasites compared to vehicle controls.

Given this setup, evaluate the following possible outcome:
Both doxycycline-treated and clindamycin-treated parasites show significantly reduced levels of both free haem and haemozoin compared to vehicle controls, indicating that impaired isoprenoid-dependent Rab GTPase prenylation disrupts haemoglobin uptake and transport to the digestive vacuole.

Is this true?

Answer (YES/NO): NO